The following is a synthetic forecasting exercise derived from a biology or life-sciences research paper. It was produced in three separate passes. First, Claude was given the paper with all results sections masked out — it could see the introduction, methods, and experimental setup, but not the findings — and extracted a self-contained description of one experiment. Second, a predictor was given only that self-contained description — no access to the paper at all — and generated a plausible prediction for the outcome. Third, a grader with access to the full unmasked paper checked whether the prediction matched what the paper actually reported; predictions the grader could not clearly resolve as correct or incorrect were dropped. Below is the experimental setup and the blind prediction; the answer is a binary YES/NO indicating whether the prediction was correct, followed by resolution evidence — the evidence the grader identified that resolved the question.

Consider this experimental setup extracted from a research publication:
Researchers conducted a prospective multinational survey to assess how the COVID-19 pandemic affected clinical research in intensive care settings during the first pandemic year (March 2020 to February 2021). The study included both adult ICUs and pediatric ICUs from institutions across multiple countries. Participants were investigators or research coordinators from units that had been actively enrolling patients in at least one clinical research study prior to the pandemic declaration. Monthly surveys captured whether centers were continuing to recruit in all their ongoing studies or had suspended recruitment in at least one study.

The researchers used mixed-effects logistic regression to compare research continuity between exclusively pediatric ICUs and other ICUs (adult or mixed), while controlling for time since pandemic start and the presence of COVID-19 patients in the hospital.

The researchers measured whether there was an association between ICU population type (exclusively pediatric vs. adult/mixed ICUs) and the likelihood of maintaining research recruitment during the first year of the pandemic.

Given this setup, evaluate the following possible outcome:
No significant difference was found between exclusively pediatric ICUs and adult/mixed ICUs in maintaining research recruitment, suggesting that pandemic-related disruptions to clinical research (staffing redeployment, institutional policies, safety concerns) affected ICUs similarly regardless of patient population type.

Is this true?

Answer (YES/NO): YES